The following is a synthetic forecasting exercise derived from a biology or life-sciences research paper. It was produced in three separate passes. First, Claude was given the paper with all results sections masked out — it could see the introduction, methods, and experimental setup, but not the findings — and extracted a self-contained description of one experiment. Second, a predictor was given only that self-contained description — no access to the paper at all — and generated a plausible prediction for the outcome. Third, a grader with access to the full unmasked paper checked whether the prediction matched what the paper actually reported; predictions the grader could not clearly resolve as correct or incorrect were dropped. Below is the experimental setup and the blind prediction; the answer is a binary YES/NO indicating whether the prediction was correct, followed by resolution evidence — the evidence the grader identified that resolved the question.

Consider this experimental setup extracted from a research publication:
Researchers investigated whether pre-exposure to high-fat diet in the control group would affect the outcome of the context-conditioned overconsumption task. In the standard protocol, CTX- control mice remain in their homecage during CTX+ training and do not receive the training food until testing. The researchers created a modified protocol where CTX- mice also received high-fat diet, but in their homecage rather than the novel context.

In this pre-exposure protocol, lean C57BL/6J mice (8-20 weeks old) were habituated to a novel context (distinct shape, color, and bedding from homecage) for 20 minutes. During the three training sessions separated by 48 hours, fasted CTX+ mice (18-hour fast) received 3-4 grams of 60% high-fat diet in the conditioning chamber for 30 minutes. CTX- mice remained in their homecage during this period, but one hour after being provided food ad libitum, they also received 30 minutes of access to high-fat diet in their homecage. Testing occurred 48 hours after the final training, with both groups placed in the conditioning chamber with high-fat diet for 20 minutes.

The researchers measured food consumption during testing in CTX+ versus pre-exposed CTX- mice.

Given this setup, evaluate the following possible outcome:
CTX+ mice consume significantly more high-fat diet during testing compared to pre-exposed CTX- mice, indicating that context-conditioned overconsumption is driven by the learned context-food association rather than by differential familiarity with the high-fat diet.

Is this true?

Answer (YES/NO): YES